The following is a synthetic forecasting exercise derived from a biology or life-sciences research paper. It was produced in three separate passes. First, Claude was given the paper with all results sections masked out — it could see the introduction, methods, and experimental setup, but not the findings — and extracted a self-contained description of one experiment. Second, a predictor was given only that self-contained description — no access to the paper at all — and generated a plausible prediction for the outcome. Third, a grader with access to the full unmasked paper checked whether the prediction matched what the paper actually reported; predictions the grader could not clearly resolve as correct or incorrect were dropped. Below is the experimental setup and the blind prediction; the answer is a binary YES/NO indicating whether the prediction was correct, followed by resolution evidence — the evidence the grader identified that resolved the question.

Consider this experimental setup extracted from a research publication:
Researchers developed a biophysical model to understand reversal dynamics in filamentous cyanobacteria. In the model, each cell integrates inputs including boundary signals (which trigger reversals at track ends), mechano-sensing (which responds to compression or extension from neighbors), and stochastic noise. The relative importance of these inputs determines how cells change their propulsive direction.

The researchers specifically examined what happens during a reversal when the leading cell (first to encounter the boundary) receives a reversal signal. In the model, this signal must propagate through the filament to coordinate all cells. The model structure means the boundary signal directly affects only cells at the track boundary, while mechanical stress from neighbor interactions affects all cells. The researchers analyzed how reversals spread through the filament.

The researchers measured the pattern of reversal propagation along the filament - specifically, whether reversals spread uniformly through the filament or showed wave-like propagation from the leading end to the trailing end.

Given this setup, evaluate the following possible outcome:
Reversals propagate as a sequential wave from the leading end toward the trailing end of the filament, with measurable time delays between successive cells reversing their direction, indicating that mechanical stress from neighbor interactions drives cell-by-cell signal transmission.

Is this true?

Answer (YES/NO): NO